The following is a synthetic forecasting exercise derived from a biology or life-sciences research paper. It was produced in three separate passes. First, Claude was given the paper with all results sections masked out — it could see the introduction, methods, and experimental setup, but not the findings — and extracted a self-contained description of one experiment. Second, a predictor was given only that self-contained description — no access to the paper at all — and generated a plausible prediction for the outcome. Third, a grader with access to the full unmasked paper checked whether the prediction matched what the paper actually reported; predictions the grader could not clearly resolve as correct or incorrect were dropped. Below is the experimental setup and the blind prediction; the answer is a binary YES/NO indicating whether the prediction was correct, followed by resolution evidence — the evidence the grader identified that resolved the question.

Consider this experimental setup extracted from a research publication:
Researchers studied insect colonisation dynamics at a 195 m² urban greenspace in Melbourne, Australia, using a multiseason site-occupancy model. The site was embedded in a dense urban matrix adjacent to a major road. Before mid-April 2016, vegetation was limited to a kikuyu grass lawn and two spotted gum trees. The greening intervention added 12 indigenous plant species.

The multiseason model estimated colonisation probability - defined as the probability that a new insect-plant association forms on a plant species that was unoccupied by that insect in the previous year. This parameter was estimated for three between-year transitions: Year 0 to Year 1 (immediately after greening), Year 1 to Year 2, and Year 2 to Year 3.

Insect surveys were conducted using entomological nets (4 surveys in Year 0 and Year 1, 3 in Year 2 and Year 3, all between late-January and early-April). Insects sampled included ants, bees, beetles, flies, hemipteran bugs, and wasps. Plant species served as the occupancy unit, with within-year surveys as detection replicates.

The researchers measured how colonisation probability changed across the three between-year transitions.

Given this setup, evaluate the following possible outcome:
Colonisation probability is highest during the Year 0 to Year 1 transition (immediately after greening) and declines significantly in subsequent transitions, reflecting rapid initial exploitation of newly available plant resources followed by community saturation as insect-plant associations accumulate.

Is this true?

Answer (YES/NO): YES